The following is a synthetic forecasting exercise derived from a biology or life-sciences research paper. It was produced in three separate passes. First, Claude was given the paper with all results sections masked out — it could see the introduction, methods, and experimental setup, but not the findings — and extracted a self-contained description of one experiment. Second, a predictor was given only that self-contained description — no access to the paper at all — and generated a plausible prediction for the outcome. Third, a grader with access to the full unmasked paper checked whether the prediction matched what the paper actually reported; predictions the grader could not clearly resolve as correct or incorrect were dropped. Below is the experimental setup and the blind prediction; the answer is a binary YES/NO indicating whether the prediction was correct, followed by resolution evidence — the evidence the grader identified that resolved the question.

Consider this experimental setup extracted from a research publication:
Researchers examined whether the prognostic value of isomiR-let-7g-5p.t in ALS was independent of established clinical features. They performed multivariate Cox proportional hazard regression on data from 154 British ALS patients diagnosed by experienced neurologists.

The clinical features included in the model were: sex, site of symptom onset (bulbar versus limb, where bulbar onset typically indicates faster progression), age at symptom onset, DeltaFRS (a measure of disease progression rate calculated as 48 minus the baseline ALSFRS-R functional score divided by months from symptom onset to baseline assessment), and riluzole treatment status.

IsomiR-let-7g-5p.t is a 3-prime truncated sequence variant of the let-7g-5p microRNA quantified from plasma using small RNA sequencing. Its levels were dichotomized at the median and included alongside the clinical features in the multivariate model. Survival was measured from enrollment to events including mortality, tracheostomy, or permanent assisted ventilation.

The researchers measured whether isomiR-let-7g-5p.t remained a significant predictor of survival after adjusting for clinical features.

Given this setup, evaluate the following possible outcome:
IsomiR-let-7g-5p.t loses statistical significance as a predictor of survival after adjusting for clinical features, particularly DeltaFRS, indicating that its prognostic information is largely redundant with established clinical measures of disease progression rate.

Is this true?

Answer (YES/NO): NO